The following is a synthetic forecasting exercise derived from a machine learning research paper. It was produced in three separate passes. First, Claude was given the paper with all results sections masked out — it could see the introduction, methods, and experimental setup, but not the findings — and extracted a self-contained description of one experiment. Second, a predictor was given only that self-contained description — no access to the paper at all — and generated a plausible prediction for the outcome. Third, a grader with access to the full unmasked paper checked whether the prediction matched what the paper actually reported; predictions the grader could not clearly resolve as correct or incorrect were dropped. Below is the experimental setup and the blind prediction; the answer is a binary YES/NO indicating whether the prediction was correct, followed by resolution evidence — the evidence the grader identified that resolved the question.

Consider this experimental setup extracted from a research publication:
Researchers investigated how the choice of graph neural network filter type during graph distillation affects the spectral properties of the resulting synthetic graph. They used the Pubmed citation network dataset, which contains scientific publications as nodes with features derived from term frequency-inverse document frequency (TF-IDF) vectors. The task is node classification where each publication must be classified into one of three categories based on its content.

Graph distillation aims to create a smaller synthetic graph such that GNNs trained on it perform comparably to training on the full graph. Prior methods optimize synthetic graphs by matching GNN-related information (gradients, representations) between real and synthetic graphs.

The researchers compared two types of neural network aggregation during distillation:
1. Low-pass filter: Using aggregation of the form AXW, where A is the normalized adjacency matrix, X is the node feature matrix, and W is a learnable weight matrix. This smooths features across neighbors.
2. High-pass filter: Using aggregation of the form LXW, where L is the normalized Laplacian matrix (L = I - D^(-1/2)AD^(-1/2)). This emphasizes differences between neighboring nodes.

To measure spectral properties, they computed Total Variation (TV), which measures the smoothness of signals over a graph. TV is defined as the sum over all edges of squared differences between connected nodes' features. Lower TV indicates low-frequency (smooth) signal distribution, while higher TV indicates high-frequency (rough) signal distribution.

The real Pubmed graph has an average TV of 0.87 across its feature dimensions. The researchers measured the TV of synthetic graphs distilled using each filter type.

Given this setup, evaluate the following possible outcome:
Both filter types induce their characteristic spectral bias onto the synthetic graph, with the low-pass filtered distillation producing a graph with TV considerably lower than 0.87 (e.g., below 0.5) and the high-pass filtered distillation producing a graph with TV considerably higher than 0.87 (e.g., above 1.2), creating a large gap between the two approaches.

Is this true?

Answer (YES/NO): NO